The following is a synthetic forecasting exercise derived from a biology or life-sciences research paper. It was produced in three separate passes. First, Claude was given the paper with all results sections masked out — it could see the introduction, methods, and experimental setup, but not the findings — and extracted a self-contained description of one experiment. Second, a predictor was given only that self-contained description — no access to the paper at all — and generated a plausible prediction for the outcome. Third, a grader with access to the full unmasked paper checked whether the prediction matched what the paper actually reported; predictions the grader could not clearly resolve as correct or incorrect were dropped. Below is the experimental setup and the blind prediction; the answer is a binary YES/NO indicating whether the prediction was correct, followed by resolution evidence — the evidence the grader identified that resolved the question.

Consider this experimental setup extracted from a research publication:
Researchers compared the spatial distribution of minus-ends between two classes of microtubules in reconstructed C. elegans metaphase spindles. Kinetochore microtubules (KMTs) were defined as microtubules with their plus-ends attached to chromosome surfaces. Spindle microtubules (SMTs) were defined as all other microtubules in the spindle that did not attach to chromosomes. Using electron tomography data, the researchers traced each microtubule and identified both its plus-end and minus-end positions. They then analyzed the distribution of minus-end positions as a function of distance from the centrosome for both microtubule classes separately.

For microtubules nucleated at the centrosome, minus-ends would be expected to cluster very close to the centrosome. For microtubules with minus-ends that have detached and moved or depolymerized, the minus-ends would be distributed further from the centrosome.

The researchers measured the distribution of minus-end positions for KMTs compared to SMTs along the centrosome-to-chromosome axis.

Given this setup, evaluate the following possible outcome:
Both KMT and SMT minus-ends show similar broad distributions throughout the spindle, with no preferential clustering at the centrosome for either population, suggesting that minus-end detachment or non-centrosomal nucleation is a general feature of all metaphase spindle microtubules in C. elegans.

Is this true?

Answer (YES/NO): NO